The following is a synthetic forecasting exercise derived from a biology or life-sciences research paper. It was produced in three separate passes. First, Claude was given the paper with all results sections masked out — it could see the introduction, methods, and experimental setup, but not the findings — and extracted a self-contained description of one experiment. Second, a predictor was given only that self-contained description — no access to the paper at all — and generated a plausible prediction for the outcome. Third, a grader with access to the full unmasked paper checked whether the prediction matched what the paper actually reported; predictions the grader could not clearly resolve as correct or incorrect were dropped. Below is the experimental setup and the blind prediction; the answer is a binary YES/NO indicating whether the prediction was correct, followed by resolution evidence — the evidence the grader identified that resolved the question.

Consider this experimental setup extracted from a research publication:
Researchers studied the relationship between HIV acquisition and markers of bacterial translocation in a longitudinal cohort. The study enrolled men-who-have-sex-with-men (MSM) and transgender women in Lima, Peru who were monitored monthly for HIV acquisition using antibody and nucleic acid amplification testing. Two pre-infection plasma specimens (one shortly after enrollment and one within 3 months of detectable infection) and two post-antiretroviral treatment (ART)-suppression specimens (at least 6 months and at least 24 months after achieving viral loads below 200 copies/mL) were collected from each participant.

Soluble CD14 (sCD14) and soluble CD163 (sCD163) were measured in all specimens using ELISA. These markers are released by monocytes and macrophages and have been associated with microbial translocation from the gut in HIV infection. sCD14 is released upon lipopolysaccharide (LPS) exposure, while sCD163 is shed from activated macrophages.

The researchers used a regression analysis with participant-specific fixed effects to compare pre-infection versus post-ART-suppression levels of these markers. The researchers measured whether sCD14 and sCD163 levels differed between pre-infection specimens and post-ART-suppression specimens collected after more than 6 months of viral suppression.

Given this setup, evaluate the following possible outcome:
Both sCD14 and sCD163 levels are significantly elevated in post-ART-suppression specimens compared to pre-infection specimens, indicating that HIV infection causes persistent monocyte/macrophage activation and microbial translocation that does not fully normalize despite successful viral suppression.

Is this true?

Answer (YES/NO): NO